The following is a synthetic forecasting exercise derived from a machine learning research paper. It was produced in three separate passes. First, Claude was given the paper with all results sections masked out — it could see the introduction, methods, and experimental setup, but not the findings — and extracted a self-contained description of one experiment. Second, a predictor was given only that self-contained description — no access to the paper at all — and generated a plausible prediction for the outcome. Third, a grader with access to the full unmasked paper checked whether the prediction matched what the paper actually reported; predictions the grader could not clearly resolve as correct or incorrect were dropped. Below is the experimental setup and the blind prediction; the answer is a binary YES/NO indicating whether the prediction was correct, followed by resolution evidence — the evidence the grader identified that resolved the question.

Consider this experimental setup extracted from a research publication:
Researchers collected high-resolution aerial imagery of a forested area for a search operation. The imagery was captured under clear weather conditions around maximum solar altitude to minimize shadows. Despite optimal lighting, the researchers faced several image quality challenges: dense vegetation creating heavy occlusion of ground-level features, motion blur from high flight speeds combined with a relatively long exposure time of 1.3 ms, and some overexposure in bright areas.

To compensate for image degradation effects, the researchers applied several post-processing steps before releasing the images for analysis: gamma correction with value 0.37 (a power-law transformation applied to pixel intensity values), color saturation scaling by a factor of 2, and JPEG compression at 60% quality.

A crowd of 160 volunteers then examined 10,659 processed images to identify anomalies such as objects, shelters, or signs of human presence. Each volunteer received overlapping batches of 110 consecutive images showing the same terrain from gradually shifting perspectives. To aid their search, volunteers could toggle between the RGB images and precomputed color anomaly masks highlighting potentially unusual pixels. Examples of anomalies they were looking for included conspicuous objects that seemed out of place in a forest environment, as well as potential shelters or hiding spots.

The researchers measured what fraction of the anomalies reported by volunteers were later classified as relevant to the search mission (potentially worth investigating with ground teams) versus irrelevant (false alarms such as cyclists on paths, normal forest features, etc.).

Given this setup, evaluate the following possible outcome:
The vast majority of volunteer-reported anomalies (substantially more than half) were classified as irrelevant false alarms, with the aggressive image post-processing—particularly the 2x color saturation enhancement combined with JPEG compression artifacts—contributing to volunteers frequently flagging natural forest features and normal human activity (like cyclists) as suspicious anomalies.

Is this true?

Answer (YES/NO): NO